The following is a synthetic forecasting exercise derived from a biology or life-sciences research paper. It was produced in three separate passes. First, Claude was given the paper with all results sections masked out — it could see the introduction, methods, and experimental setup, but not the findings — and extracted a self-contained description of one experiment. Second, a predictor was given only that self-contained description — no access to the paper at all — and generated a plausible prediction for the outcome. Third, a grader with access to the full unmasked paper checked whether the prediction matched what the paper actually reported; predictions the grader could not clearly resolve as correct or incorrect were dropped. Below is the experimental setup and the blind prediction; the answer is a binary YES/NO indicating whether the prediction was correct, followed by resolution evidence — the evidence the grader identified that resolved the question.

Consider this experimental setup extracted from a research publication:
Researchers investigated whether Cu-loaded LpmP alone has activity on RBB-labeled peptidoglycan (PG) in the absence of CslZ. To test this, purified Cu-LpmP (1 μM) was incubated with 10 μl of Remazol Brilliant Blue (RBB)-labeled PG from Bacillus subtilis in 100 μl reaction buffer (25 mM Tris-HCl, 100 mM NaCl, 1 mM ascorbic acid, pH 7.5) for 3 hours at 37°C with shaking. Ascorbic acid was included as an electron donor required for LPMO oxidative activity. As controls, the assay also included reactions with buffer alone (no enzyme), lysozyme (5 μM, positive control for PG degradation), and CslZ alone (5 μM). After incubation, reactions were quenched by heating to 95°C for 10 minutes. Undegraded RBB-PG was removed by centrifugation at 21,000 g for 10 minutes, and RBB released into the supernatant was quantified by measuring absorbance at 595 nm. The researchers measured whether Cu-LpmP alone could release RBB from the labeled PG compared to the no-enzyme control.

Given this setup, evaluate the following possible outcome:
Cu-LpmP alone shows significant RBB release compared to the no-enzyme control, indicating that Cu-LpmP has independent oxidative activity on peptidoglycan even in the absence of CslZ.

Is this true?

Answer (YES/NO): NO